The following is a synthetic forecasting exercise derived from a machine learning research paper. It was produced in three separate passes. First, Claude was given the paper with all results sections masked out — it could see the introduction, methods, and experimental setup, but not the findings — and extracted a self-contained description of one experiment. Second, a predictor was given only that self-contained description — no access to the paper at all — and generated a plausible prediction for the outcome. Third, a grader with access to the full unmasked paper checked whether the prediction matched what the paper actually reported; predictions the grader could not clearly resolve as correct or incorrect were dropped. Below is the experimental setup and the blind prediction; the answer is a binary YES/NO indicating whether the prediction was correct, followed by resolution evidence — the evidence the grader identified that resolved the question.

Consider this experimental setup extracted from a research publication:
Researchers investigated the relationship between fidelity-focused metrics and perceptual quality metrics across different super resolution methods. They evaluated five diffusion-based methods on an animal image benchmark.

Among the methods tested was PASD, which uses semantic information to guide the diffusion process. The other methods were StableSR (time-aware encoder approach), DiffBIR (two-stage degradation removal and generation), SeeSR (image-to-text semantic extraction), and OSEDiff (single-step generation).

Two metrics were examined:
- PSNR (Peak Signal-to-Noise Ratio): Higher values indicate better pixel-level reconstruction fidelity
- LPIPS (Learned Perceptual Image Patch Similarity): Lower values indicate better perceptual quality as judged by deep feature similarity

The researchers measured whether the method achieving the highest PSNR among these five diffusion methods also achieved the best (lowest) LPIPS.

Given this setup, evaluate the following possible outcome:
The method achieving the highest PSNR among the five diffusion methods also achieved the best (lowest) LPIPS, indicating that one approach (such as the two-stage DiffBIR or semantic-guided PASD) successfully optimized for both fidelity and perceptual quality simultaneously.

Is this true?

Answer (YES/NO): NO